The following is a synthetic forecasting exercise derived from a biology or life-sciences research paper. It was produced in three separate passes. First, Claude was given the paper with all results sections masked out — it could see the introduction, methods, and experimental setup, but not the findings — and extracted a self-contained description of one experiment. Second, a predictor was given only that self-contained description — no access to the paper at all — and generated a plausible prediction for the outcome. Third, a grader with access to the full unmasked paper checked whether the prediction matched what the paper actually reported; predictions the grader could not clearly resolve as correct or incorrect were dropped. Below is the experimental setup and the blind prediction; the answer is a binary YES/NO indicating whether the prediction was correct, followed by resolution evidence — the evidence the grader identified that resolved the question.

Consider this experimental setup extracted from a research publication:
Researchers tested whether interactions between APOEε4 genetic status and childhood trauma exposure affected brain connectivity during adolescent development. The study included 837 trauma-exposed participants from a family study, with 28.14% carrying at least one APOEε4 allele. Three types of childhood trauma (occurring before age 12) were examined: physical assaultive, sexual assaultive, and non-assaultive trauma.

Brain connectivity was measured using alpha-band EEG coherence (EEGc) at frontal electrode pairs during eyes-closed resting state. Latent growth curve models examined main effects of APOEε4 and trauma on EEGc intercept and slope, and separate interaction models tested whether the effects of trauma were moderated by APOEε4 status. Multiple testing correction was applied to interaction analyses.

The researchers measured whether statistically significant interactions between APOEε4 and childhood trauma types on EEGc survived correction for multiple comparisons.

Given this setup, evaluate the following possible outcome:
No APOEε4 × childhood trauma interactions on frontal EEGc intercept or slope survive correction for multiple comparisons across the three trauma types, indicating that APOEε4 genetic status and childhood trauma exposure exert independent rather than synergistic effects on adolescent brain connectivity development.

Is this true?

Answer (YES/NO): YES